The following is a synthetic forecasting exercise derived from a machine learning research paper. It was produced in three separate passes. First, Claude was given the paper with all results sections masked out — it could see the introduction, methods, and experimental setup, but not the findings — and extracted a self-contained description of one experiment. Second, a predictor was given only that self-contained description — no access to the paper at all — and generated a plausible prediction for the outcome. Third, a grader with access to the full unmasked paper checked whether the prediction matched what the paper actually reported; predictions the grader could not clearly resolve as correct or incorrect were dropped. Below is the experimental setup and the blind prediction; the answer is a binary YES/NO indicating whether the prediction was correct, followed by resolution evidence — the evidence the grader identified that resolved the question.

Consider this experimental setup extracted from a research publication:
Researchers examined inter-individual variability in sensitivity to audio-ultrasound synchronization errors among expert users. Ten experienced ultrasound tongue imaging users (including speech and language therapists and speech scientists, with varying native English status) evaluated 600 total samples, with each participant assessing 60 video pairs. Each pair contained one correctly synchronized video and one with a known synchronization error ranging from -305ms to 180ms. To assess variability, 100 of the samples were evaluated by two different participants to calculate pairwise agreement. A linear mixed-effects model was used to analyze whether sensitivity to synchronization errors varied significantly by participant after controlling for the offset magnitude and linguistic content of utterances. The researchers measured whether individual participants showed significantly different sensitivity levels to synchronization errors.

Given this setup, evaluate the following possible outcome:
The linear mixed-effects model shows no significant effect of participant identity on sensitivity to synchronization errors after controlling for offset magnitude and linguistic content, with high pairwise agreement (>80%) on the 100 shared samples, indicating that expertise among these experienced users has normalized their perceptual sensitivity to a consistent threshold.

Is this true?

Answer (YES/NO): NO